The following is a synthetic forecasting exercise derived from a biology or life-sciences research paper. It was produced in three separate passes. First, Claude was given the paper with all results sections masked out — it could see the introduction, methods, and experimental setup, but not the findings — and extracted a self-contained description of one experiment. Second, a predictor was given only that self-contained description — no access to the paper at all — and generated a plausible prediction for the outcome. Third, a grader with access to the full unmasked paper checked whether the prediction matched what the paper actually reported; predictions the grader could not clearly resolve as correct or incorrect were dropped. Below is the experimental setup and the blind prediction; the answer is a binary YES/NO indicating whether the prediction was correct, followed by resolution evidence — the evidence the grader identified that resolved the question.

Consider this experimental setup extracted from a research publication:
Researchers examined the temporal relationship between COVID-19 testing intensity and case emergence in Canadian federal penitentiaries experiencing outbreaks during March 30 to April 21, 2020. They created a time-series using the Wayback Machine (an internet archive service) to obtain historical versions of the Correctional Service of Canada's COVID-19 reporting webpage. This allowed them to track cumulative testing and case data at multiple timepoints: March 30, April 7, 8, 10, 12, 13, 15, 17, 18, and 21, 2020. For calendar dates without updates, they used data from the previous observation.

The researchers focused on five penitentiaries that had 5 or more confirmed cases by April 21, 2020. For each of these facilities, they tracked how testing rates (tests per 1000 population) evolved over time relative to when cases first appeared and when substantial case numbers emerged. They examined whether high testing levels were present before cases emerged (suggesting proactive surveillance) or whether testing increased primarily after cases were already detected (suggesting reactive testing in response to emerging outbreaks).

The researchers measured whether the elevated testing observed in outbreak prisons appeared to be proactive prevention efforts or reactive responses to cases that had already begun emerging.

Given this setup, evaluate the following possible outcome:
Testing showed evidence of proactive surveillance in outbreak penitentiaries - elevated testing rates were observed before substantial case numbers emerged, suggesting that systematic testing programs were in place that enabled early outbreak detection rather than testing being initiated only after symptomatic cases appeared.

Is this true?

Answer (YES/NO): NO